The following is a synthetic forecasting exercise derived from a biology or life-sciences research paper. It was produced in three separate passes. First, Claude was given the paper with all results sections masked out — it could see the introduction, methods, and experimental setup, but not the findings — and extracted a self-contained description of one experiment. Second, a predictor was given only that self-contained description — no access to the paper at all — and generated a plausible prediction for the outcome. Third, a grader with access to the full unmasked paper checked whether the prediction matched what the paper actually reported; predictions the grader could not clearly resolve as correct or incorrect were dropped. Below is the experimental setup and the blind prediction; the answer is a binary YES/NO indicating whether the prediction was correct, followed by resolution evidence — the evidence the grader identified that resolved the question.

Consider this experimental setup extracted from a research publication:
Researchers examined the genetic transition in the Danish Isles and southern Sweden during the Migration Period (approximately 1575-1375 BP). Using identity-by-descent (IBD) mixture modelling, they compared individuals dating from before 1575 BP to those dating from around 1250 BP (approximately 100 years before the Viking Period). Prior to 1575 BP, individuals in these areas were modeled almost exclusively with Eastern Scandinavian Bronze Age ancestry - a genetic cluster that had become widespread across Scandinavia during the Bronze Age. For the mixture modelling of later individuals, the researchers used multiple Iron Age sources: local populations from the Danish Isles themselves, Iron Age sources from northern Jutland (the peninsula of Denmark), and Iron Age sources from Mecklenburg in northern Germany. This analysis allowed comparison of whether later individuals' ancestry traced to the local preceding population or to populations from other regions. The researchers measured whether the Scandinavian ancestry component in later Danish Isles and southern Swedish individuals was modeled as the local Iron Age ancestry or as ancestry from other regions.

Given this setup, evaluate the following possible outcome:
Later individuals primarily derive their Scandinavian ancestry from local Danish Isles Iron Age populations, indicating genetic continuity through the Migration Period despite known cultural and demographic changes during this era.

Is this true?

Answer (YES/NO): NO